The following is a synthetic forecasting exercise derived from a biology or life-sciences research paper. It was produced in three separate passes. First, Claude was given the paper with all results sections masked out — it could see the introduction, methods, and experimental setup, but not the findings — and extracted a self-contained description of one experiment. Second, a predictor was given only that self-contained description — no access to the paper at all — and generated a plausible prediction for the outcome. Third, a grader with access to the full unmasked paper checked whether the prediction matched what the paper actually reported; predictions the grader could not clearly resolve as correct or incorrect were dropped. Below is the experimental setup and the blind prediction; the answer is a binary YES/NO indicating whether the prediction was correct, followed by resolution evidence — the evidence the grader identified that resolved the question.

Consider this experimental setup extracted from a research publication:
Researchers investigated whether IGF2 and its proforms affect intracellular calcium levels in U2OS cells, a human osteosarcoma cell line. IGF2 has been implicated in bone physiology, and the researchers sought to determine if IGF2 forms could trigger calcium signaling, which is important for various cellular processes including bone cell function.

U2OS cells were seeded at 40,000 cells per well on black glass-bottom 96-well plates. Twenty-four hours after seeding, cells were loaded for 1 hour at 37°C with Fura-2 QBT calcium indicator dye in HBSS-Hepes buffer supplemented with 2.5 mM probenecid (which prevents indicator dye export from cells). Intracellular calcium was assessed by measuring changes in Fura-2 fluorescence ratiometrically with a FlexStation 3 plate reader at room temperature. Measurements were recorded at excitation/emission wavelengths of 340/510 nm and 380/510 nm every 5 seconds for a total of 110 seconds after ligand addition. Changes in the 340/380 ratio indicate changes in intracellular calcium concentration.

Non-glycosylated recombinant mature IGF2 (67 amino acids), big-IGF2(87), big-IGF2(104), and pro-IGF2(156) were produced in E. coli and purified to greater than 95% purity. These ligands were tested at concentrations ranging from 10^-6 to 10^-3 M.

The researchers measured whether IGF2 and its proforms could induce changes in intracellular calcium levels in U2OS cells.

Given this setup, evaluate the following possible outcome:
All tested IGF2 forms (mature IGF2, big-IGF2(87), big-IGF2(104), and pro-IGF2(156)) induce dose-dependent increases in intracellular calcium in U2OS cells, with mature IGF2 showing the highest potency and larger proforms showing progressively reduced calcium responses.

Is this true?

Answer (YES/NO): NO